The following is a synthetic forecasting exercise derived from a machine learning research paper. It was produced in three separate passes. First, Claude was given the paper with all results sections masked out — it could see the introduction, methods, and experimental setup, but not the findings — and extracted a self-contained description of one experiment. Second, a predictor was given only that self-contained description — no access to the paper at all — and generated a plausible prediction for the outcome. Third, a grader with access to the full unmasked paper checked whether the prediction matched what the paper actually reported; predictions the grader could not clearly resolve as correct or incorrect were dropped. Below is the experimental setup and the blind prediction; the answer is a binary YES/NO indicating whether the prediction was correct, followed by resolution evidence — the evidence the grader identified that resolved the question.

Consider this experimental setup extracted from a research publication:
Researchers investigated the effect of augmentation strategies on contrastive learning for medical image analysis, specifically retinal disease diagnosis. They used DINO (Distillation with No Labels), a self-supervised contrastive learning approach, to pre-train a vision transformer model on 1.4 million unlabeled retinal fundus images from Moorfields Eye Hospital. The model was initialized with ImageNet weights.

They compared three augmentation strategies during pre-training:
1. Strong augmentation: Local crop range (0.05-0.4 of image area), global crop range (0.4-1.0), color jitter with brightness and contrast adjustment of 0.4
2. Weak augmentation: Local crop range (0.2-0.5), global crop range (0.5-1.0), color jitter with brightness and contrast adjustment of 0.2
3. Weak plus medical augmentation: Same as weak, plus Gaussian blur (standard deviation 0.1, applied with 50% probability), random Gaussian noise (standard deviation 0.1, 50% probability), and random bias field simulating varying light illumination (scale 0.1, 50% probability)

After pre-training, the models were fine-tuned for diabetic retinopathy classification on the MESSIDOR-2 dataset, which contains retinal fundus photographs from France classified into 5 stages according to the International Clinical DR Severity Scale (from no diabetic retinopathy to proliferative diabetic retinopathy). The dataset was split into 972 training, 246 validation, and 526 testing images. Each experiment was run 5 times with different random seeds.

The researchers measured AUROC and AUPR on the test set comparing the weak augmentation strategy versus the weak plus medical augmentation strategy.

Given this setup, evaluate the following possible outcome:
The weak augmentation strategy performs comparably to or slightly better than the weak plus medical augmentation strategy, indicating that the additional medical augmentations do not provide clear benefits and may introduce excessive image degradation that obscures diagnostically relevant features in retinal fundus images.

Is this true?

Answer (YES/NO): NO